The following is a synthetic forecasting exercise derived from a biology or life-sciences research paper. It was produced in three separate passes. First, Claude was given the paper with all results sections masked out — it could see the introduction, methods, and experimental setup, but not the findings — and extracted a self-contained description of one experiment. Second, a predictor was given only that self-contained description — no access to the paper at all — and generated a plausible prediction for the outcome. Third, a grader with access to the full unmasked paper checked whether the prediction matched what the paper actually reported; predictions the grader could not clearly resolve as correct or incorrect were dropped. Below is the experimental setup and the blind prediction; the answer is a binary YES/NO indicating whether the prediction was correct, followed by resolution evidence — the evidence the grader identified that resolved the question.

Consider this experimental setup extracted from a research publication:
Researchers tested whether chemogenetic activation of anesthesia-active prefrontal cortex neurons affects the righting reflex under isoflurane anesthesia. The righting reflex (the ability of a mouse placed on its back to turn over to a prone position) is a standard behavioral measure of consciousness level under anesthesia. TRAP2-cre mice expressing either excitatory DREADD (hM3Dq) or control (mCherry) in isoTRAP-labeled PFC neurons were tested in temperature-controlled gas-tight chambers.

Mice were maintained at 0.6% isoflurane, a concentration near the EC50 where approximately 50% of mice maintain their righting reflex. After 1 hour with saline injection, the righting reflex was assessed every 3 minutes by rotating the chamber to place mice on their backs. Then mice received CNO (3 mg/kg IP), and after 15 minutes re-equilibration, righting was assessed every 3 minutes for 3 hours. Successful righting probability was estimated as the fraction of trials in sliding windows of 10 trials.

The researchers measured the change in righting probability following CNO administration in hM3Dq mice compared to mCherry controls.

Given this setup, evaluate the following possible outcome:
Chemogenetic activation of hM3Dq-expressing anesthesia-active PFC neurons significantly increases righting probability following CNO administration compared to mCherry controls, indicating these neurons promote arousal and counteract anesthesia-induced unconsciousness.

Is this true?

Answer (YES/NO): NO